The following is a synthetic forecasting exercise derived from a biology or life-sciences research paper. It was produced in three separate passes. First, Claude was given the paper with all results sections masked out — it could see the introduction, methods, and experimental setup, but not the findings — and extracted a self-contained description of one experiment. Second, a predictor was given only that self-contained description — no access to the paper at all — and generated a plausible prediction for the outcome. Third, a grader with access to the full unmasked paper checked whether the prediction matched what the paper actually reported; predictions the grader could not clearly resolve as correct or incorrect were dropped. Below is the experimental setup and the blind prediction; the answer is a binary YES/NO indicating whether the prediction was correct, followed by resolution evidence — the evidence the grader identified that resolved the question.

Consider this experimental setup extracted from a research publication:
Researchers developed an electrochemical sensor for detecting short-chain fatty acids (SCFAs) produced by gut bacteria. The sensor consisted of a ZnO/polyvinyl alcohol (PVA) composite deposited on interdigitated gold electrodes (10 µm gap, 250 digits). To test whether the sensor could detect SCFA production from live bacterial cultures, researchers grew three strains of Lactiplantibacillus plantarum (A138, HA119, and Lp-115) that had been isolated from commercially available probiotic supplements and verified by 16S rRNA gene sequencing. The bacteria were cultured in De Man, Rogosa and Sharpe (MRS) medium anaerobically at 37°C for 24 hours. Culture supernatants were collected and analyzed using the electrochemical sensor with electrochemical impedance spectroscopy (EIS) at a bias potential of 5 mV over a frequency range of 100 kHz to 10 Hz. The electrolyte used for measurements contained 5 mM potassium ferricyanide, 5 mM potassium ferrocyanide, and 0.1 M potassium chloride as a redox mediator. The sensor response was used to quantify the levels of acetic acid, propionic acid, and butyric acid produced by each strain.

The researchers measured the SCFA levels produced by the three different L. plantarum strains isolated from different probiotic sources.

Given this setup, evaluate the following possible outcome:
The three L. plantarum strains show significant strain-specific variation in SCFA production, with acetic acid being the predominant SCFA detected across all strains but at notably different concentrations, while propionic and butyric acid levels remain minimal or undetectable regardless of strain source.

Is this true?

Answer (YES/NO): NO